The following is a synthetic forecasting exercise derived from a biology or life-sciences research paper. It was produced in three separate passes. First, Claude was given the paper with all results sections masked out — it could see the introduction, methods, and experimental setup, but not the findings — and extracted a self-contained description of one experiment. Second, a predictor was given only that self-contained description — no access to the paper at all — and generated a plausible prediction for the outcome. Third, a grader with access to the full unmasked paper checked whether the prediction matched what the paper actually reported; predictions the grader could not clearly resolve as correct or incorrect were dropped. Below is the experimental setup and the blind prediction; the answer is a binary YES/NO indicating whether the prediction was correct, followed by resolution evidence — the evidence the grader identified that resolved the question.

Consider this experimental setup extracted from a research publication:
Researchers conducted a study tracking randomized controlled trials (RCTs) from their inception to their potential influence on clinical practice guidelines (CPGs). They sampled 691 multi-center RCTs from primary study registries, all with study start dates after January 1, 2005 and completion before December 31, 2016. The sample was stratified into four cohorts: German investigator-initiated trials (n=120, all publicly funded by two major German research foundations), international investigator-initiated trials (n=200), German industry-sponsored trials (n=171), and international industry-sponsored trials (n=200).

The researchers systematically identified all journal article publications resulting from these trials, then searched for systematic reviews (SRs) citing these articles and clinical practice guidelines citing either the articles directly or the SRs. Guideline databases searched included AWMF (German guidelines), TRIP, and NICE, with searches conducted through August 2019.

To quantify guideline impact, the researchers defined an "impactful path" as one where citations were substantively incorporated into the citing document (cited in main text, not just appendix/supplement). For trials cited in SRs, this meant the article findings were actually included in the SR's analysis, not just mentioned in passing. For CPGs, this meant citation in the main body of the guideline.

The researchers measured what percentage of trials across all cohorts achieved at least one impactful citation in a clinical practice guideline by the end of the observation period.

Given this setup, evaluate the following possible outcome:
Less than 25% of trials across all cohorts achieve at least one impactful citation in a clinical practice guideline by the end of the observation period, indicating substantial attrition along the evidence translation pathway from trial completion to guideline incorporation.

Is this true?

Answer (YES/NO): YES